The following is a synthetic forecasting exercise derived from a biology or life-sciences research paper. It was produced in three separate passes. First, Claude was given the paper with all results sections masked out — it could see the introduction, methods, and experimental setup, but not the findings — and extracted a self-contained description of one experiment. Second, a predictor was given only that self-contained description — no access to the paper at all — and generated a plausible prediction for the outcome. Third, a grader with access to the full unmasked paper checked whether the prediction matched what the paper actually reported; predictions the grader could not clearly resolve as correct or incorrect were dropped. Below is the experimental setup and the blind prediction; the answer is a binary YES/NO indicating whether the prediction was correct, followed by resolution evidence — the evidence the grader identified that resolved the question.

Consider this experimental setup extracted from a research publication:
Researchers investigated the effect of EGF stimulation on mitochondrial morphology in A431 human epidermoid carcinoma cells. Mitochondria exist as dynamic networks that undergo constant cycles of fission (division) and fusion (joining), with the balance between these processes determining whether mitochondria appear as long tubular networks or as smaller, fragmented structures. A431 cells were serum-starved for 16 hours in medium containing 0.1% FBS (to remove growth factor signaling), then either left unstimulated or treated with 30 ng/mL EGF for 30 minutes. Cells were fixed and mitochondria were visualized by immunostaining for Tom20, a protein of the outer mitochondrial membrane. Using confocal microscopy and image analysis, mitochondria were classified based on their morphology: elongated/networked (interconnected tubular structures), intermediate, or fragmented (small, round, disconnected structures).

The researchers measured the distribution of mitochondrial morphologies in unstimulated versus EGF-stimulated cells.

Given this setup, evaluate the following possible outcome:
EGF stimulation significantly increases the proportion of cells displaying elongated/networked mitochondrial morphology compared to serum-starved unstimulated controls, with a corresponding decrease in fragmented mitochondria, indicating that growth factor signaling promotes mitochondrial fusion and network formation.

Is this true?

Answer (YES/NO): NO